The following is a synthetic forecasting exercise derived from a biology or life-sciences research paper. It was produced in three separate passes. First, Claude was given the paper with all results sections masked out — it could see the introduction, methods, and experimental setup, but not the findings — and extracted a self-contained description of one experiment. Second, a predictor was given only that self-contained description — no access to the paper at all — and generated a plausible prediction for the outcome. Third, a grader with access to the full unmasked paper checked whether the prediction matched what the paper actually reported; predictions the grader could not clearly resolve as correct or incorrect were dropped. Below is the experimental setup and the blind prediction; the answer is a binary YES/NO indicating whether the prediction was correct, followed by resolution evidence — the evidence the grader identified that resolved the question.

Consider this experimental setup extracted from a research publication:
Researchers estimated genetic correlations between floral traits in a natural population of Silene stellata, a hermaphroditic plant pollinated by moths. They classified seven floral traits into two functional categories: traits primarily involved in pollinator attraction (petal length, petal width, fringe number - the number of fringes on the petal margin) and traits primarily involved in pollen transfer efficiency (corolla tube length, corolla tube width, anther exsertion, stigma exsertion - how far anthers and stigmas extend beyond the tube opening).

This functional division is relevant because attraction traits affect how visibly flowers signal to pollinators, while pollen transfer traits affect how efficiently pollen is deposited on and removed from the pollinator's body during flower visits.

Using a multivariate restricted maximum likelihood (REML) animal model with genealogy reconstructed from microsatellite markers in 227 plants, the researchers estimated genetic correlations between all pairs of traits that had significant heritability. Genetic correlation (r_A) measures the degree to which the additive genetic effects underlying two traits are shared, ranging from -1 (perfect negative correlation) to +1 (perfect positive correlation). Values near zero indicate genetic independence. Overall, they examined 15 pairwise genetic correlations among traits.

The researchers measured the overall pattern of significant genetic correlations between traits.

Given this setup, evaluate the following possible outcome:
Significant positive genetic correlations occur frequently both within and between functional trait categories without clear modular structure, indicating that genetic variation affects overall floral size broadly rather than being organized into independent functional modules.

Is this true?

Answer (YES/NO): YES